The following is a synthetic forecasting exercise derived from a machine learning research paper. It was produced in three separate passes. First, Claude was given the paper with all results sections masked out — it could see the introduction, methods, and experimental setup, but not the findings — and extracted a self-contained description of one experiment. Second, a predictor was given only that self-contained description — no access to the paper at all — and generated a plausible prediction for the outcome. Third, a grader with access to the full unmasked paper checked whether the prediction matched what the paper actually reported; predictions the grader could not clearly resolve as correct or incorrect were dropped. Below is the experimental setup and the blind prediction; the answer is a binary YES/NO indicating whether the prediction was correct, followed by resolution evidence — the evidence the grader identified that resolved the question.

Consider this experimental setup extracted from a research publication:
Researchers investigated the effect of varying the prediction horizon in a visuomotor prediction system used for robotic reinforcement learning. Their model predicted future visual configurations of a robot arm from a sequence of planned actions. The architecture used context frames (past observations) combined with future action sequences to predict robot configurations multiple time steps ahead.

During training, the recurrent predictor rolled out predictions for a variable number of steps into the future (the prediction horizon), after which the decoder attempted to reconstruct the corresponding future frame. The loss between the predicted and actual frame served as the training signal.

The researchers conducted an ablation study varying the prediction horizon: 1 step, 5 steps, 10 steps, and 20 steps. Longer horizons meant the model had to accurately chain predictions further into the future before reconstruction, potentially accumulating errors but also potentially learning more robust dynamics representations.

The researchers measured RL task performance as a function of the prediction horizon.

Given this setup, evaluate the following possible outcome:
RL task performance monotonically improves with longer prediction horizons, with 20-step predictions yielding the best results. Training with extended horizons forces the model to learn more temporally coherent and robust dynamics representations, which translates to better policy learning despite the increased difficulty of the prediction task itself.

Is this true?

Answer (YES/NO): NO